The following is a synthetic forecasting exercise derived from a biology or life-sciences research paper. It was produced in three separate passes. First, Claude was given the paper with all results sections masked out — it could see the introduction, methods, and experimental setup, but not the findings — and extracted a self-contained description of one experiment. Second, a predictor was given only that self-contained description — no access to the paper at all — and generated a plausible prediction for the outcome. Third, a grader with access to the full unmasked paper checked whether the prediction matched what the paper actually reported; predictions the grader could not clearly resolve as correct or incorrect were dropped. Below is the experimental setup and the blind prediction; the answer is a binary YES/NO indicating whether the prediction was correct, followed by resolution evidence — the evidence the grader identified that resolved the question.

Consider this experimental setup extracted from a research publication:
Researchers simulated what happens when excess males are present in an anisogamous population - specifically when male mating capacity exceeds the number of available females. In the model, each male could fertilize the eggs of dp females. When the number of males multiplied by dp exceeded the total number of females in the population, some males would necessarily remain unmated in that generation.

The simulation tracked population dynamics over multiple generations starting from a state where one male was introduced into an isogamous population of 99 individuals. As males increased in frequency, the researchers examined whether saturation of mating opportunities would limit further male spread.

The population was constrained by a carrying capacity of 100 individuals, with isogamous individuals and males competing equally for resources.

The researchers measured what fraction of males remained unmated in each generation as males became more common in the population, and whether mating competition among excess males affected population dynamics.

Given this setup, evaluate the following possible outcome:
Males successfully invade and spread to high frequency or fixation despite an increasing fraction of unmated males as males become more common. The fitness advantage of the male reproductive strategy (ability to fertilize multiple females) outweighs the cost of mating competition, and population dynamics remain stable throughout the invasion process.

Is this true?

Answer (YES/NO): YES